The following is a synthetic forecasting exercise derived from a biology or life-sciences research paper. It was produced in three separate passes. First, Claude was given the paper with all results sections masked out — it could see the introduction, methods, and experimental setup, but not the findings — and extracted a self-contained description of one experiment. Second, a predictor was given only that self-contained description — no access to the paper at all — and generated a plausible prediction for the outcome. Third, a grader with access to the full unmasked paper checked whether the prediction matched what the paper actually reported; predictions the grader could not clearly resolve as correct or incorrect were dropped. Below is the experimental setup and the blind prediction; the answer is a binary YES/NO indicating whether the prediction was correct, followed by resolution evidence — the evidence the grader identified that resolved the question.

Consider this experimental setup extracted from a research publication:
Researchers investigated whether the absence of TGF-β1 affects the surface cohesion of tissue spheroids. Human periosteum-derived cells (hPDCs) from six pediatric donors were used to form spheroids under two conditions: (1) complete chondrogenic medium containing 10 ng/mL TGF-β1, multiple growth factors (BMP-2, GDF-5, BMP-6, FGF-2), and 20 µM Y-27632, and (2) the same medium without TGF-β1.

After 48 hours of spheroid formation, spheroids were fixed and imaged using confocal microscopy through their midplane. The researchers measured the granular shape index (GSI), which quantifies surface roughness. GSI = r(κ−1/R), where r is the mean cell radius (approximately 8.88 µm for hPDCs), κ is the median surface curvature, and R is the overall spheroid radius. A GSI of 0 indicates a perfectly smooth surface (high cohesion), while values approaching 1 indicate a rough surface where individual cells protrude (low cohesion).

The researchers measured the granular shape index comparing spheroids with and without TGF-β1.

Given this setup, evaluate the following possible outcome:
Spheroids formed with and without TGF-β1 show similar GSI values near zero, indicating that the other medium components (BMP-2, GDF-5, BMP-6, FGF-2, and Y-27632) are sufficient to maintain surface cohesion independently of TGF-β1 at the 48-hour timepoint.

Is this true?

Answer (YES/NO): NO